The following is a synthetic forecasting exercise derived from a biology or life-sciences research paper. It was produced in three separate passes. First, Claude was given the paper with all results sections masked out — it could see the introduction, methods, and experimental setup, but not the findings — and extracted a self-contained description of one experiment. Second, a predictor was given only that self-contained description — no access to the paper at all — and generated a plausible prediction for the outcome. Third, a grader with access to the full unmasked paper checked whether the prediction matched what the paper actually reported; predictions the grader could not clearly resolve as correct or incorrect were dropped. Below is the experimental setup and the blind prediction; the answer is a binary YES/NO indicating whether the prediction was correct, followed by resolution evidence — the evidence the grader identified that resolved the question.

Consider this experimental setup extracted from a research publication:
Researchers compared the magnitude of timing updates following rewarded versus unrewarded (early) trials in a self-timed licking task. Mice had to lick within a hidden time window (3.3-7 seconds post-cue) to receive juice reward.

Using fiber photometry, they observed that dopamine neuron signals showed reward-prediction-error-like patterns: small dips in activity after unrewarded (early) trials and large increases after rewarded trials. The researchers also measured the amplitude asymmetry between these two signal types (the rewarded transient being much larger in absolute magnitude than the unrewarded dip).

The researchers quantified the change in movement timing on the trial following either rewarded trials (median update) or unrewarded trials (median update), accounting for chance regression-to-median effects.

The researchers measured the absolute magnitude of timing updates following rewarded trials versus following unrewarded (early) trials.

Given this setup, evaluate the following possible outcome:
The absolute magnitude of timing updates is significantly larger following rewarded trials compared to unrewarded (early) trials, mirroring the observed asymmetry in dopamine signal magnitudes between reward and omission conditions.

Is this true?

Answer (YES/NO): YES